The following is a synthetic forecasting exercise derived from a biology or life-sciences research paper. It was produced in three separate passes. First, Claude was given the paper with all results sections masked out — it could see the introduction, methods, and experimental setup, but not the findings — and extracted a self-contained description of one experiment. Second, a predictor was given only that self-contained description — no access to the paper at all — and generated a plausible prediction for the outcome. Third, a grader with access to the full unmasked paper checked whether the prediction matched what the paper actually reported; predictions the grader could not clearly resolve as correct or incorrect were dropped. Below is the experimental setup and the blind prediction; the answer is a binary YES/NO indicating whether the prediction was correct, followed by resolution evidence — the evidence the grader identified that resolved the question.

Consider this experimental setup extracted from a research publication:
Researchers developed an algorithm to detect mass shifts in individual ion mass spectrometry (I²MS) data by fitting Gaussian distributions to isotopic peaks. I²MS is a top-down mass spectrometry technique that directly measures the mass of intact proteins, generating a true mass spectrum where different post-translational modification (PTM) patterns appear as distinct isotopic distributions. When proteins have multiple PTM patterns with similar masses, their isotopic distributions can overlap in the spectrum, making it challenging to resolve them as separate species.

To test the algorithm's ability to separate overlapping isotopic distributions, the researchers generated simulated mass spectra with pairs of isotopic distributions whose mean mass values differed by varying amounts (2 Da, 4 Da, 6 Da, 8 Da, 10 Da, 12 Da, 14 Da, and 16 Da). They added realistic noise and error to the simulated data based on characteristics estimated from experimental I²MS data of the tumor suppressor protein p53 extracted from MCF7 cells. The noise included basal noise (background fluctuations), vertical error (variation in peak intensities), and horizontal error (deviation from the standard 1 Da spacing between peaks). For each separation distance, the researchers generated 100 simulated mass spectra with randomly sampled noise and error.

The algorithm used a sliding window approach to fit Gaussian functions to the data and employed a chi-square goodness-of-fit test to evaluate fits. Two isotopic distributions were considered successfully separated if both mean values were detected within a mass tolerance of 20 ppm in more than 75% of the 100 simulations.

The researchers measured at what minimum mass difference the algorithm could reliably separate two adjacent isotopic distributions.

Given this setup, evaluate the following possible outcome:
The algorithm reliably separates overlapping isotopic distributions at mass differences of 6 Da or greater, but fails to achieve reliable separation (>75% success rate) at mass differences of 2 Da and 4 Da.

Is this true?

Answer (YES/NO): NO